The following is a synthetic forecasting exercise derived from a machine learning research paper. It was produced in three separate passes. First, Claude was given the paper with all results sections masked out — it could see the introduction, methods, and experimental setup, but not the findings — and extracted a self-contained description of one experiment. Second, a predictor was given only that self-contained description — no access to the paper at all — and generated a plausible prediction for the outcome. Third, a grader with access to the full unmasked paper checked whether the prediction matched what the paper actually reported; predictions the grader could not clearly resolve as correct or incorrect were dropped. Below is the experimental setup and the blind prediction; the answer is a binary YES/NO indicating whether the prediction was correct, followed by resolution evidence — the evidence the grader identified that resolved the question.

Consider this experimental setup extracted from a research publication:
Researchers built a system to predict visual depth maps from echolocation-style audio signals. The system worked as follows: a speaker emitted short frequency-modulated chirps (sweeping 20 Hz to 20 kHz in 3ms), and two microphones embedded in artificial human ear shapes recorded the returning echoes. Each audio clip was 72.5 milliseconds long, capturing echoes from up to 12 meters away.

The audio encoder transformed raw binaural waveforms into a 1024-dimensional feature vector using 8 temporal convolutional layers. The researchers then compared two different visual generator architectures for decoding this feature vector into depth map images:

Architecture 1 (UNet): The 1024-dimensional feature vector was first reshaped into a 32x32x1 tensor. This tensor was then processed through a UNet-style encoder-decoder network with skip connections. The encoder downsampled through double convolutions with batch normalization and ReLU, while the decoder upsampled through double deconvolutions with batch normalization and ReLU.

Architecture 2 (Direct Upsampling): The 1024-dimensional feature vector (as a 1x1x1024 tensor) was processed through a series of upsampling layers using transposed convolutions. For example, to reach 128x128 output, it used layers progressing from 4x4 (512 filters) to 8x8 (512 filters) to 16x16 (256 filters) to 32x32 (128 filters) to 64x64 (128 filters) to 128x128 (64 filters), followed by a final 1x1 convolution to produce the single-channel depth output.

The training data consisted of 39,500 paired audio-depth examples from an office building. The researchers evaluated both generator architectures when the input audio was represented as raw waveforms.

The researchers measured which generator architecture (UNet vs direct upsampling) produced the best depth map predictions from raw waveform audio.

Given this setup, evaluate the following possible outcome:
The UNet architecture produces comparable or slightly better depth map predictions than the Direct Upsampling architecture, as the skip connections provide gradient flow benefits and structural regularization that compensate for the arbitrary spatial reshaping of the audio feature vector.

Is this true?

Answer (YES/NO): NO